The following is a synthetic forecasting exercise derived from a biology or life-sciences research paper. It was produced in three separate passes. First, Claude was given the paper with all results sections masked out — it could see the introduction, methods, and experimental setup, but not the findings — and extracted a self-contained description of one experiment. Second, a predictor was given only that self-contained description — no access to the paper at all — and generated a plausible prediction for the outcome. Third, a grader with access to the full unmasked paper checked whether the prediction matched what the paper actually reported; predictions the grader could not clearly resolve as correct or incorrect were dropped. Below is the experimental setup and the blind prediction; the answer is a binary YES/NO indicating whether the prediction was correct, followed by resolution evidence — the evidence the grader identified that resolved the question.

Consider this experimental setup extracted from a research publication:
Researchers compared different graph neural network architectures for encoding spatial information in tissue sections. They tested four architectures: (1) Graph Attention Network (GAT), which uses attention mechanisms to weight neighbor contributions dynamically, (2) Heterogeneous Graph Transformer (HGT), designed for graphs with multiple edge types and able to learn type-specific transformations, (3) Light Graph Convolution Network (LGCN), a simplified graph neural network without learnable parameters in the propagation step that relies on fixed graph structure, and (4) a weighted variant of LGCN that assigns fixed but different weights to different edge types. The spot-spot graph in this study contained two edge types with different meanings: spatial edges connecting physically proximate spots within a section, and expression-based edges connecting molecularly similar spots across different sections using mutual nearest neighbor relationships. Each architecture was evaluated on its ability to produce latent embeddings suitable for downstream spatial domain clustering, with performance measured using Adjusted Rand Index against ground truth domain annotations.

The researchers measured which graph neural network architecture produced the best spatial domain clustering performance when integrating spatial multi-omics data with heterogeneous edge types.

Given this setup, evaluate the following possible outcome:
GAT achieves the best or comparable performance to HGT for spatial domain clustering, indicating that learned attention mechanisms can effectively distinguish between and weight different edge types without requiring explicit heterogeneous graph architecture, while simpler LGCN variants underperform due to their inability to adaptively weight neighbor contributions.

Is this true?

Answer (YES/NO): NO